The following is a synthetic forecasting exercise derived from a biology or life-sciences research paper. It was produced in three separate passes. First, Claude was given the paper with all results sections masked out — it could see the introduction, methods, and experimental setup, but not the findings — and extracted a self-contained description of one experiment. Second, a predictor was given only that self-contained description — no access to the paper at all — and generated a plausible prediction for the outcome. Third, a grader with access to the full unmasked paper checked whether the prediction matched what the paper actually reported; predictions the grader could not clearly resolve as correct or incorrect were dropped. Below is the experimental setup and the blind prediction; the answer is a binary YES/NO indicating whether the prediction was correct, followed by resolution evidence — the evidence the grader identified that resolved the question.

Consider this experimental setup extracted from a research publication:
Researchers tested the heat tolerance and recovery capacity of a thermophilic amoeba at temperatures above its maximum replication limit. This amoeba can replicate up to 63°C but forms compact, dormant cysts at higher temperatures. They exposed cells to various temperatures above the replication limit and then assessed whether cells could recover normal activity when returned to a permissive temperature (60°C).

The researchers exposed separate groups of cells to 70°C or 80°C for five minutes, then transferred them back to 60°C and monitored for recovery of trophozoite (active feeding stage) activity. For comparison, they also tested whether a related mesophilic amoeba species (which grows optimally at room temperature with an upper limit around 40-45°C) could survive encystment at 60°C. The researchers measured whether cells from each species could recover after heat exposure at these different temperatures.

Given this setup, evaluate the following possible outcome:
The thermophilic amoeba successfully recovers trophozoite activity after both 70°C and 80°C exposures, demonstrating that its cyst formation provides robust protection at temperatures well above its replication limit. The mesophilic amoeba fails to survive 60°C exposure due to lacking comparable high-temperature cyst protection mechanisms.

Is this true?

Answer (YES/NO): NO